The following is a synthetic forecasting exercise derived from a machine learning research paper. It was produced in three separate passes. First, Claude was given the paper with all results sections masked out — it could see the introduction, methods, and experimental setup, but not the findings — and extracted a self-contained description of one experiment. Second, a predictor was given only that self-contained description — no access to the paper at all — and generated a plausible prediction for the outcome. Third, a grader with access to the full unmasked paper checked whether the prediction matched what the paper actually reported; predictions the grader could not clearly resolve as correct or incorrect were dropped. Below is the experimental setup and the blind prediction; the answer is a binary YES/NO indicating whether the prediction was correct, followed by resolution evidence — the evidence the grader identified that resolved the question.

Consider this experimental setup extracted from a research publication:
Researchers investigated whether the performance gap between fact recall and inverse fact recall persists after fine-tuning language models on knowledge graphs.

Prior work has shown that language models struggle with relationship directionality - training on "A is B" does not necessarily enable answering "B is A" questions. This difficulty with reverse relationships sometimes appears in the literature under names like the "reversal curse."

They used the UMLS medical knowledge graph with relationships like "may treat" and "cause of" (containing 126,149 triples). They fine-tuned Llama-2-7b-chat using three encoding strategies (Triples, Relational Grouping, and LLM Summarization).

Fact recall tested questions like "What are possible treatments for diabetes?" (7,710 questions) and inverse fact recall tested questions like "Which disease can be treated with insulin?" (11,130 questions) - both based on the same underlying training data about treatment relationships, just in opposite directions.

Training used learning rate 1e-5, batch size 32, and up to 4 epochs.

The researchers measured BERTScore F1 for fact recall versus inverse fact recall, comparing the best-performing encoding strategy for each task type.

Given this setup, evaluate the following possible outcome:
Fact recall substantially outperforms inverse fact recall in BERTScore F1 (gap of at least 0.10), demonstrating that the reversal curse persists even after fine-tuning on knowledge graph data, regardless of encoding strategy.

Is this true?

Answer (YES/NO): YES